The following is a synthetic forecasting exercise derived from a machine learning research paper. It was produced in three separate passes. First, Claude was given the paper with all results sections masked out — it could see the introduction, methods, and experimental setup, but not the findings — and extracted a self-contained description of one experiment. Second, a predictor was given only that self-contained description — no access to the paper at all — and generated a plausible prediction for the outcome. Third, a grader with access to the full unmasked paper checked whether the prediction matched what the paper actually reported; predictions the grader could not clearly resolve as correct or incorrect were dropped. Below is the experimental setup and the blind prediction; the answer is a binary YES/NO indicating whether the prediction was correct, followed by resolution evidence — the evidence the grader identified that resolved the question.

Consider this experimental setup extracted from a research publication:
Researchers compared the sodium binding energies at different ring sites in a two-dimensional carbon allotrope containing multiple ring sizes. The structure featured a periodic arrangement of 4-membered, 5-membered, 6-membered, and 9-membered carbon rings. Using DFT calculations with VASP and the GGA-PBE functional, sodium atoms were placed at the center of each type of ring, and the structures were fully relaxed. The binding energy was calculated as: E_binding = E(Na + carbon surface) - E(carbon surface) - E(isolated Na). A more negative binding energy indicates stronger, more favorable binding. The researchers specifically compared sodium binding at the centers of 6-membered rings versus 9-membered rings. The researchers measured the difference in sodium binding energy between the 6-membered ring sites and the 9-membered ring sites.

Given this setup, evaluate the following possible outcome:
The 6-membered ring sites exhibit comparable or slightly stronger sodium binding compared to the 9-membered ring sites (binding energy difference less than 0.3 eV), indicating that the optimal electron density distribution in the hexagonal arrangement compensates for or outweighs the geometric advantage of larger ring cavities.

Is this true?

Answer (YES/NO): NO